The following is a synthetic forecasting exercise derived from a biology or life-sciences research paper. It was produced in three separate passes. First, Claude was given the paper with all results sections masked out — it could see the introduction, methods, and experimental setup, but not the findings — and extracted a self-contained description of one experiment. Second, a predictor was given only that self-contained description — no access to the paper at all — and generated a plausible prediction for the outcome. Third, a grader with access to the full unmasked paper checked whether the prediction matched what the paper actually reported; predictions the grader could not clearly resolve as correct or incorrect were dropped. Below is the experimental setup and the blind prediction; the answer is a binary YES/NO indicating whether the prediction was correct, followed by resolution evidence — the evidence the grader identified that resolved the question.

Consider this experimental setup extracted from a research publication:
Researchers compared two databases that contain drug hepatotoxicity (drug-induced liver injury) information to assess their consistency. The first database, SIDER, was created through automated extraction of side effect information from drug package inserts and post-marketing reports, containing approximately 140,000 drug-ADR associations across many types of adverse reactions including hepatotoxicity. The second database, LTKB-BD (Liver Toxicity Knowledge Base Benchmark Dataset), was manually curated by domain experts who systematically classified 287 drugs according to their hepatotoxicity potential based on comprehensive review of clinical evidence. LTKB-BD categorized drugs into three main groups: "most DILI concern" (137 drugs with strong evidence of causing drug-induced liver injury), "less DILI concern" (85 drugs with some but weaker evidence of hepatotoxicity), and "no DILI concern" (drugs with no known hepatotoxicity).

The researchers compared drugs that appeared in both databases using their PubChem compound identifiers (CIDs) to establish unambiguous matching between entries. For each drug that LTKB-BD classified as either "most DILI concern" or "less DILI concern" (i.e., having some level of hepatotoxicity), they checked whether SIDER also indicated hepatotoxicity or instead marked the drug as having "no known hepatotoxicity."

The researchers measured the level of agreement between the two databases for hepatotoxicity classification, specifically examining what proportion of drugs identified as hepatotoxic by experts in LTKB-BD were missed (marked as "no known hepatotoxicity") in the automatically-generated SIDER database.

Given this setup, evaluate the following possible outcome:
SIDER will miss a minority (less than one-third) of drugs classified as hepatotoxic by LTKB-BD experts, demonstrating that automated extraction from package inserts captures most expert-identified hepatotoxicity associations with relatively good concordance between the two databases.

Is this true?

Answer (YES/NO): NO